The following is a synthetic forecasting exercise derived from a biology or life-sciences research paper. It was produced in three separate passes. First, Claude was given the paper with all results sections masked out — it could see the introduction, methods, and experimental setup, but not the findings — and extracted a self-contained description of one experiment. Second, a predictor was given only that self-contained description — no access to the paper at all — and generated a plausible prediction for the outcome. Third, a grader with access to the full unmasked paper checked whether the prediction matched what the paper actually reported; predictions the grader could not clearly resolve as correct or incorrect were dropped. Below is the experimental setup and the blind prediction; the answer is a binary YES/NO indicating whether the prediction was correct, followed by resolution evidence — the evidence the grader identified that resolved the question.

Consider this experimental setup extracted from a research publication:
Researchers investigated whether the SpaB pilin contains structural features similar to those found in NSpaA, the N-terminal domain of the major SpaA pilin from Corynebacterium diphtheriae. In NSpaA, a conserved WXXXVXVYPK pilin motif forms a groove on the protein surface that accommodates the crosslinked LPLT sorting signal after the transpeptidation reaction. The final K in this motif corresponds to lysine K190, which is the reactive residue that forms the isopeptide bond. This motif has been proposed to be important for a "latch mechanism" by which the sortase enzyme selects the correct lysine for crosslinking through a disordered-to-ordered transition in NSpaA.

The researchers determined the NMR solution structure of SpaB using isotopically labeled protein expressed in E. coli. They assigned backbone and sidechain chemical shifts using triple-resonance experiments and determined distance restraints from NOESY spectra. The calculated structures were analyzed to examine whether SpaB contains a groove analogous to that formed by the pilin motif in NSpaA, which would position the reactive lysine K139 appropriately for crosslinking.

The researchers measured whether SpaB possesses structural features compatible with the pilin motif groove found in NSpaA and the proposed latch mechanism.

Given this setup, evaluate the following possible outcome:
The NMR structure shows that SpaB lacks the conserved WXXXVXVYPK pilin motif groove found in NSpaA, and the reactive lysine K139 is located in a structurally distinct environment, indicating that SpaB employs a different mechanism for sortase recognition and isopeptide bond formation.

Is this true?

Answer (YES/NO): NO